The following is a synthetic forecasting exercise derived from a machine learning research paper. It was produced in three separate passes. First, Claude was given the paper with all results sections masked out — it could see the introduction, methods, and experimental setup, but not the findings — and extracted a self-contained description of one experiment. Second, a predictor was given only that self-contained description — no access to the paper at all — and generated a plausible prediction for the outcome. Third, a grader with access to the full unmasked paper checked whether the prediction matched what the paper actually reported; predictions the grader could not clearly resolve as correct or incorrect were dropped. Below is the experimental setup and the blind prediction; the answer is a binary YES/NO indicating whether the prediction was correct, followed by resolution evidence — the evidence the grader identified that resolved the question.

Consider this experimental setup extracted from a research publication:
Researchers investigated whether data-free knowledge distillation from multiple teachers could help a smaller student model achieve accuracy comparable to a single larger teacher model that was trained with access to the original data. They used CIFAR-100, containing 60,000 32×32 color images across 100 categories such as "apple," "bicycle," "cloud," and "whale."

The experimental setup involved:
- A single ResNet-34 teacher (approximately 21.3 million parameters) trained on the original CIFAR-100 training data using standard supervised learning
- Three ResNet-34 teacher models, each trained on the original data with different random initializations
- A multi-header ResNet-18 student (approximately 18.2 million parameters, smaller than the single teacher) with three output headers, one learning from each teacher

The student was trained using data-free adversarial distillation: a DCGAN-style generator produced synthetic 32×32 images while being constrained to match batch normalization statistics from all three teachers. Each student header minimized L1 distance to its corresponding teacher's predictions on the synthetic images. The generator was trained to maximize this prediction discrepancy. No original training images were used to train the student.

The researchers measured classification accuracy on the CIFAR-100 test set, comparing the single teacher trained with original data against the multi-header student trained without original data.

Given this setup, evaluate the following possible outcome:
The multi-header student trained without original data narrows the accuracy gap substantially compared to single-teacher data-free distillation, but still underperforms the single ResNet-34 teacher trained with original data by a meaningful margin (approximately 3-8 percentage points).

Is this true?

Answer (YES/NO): NO